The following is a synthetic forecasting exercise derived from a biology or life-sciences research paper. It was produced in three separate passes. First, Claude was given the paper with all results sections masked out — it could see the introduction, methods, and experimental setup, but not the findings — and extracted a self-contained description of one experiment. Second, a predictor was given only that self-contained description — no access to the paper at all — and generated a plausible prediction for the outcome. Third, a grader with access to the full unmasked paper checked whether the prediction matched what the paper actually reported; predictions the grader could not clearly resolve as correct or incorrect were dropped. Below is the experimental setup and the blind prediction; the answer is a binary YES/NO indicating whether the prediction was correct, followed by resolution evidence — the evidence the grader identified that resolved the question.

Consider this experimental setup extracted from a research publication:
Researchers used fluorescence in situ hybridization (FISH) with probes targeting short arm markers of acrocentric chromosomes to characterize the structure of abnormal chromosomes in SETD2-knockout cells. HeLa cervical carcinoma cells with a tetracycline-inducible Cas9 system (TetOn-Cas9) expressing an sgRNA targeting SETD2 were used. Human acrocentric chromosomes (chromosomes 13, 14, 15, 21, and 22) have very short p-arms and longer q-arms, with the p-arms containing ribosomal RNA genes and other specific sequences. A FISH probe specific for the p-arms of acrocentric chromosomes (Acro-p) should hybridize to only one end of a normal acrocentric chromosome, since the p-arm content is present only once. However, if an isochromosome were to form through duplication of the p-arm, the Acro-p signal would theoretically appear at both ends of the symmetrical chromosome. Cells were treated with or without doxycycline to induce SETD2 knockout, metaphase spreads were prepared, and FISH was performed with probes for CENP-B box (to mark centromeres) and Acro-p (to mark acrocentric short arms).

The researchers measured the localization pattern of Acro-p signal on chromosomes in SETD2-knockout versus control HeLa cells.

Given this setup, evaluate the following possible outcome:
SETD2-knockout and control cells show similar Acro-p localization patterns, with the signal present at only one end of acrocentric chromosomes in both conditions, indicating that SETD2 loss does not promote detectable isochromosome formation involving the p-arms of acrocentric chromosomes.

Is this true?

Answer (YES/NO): NO